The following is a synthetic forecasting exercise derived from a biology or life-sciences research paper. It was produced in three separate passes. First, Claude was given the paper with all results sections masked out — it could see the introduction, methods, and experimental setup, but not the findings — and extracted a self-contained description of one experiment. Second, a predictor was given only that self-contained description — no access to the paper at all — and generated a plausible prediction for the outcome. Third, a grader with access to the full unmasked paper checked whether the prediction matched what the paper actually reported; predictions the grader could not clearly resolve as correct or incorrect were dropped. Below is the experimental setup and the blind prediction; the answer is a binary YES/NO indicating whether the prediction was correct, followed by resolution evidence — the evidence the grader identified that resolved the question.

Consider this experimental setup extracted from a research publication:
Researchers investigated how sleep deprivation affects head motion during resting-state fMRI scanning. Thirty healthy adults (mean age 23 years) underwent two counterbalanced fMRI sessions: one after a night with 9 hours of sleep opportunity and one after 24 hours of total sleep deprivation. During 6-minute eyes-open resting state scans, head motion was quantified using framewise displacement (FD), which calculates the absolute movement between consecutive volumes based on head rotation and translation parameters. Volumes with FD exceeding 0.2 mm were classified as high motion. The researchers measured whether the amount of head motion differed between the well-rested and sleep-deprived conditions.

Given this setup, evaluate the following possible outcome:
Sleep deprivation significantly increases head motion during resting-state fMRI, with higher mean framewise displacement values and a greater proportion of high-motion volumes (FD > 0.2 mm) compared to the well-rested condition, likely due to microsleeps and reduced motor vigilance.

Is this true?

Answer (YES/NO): NO